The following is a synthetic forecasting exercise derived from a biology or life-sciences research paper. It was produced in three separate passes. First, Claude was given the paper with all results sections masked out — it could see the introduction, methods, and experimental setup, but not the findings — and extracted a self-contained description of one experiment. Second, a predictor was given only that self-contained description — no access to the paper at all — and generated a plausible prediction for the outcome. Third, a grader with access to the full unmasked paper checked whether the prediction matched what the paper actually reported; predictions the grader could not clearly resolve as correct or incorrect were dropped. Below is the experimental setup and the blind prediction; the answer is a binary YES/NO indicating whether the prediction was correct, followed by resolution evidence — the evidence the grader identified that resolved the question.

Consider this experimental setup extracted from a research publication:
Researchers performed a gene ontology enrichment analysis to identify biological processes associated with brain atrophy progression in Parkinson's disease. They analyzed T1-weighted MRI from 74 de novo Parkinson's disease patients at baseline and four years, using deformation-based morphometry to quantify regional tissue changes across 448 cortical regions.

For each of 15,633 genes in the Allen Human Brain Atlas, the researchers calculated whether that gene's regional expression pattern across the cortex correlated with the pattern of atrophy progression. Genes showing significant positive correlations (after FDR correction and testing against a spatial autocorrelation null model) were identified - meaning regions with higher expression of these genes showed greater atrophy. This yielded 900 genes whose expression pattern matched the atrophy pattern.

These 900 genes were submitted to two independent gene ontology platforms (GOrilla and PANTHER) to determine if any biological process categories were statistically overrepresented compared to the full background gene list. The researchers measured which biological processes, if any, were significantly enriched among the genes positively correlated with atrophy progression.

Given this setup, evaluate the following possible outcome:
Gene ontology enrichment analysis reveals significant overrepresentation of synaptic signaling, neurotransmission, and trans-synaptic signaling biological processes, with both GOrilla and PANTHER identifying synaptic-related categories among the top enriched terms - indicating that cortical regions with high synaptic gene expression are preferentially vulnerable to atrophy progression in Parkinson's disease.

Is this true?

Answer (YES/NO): YES